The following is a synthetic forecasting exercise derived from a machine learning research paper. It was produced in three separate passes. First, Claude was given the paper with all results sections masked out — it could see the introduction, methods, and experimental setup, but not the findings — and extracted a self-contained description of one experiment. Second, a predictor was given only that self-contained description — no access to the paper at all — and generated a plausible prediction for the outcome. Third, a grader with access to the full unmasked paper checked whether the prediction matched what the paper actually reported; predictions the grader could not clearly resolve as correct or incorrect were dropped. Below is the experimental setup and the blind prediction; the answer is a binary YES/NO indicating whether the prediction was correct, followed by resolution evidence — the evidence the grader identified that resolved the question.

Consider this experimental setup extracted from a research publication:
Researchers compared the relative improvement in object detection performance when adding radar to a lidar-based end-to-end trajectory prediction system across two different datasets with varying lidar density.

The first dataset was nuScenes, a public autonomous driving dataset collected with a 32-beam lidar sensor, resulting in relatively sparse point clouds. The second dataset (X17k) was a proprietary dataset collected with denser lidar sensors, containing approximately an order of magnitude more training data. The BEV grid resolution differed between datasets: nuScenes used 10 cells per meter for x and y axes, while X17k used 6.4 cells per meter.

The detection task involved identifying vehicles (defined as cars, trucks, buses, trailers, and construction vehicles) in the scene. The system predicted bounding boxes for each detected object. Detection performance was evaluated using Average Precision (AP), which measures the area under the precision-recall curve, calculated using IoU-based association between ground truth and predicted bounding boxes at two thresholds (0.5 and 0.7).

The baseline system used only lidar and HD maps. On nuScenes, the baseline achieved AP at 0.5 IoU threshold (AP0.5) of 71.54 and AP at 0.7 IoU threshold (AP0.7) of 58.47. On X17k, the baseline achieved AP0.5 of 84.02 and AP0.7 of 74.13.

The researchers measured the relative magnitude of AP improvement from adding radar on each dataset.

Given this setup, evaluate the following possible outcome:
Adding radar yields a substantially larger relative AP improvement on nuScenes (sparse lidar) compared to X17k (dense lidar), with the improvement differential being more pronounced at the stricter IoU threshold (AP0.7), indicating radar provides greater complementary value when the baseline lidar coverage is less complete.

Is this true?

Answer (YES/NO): NO